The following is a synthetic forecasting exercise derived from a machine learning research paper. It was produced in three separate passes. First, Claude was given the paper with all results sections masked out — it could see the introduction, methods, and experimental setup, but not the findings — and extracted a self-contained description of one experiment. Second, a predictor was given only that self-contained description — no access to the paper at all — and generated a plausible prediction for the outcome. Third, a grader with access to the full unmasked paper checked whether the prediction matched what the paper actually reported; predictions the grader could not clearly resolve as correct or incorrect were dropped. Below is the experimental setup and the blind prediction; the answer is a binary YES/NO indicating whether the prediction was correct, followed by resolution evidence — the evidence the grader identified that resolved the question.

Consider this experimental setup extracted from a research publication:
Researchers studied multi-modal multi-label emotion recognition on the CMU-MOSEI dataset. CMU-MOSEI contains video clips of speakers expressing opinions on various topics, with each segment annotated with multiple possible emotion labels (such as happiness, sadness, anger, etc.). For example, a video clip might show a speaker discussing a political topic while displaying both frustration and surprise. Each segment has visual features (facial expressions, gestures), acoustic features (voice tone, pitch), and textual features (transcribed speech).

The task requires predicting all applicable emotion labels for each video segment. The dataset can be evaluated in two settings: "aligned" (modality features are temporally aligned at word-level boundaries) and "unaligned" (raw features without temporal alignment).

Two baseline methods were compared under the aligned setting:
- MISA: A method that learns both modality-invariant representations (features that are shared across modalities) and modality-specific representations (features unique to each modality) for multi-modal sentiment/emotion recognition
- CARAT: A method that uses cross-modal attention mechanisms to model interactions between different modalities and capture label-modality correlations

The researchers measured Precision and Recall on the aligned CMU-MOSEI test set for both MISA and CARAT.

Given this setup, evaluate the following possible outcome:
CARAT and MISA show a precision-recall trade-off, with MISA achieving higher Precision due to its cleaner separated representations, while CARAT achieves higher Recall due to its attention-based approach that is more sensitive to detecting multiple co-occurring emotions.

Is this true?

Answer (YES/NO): NO